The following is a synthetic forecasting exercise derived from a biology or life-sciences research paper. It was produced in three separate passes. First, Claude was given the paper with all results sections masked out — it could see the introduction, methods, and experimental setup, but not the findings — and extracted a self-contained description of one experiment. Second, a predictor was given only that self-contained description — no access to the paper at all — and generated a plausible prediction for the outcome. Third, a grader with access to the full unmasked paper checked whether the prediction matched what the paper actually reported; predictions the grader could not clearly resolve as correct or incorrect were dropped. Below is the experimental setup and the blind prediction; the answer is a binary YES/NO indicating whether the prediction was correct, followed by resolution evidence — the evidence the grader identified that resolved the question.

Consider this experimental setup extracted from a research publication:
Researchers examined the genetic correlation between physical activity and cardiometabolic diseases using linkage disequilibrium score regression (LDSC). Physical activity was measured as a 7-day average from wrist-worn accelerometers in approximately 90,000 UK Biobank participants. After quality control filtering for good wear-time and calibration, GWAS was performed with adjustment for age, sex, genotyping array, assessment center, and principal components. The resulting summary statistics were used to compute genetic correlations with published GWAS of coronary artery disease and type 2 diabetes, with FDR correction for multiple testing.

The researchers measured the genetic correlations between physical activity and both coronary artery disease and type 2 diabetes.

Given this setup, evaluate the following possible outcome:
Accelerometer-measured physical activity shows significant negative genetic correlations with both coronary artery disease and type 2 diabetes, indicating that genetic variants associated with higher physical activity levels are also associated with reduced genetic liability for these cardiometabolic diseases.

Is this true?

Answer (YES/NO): YES